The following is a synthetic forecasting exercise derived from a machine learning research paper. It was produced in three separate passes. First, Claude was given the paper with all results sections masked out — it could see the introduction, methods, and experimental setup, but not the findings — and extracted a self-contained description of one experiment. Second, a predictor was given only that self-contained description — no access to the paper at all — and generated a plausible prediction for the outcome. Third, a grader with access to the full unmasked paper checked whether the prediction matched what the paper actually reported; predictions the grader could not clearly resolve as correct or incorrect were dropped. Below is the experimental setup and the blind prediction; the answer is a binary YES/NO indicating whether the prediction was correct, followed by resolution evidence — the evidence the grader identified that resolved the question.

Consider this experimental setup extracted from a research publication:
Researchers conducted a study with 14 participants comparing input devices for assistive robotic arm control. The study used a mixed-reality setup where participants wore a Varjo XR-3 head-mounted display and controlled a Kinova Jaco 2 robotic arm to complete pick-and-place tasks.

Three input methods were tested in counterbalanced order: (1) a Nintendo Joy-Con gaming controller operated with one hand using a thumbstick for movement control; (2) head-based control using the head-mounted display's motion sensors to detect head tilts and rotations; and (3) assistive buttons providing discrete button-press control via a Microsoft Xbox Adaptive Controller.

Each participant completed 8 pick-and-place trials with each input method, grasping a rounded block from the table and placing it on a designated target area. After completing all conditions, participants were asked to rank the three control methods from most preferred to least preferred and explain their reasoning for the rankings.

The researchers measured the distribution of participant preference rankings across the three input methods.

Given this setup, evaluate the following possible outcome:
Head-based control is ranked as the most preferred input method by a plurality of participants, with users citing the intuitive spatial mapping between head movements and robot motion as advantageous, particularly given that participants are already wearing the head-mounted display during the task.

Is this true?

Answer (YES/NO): NO